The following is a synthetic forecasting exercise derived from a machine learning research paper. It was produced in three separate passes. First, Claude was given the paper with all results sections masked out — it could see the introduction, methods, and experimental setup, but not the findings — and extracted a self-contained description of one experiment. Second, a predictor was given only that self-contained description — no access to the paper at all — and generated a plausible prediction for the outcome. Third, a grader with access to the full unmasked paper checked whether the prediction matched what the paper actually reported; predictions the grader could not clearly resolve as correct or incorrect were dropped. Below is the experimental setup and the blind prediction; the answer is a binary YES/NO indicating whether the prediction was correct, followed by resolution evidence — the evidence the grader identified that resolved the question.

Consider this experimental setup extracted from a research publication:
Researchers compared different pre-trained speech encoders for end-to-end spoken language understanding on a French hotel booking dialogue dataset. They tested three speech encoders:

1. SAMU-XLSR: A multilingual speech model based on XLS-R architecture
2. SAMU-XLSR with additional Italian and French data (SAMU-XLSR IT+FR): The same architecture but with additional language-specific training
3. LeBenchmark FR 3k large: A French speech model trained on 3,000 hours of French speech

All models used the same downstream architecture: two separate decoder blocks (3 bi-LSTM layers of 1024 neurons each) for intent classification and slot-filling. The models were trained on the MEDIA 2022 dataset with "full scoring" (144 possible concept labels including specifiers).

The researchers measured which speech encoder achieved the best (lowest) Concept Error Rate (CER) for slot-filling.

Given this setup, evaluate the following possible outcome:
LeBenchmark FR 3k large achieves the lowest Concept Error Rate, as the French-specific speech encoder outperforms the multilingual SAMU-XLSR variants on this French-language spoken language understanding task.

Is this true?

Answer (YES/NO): NO